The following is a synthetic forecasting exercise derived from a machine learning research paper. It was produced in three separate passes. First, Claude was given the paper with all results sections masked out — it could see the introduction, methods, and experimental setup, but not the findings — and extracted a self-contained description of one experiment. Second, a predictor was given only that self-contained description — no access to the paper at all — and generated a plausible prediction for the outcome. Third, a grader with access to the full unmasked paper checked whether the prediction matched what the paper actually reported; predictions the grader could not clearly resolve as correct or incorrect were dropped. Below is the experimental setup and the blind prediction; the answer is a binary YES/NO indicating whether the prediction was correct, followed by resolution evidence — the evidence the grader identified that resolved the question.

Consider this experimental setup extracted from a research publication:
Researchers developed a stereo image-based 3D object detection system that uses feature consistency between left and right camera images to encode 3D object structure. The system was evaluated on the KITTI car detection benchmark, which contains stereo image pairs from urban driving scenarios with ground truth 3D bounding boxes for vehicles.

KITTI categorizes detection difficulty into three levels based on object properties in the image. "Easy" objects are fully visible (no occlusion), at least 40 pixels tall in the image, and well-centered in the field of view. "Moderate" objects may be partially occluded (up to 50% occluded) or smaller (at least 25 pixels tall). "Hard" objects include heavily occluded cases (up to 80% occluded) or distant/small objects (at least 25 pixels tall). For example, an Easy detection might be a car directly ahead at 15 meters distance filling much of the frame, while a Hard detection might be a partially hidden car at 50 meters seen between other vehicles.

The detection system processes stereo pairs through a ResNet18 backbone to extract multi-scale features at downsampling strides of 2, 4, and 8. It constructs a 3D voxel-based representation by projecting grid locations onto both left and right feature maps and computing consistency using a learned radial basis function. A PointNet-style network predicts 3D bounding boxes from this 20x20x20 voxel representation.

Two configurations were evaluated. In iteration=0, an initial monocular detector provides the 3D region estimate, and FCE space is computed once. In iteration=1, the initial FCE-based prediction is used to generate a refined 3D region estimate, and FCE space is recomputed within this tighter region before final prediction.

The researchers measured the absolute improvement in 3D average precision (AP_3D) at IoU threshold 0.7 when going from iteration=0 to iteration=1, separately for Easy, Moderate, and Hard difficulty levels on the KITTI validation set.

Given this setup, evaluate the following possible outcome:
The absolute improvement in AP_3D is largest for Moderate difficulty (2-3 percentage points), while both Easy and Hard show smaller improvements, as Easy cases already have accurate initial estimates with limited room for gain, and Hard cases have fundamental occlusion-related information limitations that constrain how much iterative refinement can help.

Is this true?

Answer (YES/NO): NO